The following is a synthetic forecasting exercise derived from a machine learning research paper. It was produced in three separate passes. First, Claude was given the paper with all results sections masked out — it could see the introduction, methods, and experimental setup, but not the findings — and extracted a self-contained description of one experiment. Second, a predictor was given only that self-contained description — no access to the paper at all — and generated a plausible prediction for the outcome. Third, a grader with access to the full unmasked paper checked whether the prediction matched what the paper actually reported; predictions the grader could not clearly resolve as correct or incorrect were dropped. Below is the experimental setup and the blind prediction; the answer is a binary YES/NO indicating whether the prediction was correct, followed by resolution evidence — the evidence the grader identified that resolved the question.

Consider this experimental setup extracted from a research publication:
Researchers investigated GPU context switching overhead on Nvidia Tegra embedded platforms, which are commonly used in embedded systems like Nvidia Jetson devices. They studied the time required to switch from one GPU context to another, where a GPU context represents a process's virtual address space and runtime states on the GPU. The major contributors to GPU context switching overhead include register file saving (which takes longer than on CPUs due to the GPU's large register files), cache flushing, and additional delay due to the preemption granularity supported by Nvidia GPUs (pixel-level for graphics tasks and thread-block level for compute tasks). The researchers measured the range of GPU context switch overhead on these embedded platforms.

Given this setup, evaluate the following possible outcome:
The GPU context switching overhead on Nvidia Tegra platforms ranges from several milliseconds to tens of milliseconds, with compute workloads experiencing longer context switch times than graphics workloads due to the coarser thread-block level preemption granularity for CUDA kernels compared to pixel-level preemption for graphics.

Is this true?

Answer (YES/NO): NO